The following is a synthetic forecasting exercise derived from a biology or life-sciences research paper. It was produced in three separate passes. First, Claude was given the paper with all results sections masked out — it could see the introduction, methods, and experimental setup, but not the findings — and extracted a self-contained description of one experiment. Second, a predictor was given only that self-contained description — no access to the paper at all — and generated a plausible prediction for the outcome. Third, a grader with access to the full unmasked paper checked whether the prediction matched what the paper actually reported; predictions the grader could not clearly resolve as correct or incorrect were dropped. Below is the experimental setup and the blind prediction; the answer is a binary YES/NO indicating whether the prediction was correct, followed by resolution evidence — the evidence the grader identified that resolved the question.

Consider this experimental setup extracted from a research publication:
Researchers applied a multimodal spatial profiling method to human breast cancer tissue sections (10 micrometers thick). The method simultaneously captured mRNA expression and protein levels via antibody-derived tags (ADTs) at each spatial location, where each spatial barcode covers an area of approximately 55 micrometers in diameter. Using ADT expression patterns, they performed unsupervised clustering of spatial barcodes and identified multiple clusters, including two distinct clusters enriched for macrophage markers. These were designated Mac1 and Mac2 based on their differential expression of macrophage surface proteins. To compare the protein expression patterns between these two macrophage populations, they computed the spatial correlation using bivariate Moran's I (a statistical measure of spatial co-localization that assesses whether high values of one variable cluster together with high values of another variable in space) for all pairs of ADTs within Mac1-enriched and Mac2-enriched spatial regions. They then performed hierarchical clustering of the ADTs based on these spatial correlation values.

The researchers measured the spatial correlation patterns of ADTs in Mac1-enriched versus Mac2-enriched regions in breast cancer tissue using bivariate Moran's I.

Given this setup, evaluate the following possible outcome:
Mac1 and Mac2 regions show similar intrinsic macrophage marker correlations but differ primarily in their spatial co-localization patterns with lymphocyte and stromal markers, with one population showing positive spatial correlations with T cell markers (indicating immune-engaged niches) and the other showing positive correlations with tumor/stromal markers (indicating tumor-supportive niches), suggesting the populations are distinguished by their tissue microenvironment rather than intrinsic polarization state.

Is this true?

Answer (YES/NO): NO